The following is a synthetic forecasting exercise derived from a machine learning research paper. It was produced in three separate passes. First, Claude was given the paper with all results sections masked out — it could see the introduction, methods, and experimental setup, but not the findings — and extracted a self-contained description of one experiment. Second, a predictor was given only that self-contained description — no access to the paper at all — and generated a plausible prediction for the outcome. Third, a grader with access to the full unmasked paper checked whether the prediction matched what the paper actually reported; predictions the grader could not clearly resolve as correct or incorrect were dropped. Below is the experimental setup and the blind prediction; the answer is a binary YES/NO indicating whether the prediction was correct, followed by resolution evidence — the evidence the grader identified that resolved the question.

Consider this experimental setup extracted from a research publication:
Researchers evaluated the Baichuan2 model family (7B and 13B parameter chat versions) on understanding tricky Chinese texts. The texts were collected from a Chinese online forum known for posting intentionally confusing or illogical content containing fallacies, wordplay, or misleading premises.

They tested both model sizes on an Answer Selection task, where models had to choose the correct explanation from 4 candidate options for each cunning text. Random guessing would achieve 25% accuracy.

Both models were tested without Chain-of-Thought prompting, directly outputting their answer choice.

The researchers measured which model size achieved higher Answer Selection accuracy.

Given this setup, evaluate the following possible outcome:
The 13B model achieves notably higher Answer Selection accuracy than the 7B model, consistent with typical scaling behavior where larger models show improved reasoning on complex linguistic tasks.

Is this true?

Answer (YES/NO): NO